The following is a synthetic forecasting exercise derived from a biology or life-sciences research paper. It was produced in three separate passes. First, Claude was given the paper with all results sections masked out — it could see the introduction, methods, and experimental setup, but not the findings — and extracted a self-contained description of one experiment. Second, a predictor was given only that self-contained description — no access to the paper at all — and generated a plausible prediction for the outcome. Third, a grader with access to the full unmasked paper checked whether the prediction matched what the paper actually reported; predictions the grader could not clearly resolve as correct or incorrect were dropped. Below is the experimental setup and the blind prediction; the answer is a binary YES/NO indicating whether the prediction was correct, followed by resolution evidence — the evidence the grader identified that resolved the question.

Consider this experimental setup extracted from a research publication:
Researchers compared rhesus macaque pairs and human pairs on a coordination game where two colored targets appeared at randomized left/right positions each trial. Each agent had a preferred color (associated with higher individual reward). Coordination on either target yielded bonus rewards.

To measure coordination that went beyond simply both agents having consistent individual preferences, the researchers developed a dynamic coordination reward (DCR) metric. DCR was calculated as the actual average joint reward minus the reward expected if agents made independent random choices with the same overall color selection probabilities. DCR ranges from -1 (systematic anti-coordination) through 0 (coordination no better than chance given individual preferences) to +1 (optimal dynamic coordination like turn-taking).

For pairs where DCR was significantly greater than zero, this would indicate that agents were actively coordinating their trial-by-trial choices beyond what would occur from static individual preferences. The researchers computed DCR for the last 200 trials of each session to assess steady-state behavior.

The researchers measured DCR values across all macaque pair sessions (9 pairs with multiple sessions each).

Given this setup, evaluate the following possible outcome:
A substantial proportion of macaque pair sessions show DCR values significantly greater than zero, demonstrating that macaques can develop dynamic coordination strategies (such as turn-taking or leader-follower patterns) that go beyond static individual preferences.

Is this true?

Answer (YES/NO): NO